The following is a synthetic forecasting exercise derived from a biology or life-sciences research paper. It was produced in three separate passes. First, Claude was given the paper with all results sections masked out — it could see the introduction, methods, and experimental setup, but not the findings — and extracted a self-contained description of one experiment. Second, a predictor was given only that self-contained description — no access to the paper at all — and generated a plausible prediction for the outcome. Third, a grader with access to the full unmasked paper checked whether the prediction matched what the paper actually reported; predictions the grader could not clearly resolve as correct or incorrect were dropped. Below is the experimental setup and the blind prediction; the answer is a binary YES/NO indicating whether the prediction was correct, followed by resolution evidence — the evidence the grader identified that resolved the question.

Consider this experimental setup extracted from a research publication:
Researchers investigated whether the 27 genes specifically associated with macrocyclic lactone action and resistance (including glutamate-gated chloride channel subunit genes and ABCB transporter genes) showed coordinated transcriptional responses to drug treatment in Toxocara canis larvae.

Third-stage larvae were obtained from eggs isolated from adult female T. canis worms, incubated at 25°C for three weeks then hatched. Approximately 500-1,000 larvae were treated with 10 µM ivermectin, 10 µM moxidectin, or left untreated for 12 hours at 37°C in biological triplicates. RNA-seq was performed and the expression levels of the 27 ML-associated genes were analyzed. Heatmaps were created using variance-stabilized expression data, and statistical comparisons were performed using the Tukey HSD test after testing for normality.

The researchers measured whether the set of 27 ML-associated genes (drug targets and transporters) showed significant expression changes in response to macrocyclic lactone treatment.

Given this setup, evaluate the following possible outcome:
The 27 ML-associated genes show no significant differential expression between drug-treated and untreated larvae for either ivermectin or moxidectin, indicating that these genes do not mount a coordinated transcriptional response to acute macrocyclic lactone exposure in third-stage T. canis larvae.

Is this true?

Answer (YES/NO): NO